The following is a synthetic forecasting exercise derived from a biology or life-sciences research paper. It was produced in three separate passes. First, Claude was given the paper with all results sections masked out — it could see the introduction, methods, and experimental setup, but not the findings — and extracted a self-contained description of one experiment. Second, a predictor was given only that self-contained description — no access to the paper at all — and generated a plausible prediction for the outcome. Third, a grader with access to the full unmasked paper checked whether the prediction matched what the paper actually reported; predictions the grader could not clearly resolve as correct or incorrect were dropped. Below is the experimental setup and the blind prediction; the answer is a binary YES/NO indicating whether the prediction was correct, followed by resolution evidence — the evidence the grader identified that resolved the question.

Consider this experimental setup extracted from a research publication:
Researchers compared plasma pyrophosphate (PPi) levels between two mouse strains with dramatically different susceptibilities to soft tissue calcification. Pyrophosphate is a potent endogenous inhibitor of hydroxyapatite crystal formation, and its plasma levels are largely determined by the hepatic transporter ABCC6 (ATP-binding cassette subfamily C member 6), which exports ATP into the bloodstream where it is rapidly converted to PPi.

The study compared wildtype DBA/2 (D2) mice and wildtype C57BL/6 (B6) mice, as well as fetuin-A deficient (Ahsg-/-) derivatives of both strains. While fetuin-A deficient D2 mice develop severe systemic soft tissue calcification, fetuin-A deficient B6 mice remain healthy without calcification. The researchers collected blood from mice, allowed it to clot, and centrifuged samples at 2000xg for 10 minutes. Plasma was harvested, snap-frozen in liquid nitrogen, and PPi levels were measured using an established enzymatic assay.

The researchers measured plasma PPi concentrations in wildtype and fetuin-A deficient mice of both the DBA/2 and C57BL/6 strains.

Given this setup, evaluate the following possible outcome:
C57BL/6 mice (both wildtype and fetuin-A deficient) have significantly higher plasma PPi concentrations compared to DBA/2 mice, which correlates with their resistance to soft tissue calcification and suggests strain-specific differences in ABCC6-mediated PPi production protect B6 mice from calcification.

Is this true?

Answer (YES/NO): NO